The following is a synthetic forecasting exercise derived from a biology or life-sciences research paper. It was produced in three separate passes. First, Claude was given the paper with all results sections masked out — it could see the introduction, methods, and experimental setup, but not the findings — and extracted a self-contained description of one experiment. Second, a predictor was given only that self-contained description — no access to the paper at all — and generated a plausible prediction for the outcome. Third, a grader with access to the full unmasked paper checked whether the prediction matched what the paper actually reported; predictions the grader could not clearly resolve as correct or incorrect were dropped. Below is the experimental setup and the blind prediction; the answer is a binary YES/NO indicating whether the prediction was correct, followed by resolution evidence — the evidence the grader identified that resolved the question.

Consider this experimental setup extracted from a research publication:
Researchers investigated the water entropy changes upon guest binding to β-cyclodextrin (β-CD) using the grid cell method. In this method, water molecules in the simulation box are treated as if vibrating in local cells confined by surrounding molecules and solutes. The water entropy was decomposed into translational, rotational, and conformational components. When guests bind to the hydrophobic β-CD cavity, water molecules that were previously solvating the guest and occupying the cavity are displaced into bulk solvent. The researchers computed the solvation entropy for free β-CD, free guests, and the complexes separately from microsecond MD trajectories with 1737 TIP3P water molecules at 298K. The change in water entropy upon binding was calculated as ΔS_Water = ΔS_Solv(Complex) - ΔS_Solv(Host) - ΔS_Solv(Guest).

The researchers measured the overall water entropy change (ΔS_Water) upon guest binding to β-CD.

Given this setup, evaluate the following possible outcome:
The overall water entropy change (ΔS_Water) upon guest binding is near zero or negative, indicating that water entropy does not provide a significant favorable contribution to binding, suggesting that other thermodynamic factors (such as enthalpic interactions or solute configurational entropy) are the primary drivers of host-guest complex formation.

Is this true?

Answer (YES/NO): NO